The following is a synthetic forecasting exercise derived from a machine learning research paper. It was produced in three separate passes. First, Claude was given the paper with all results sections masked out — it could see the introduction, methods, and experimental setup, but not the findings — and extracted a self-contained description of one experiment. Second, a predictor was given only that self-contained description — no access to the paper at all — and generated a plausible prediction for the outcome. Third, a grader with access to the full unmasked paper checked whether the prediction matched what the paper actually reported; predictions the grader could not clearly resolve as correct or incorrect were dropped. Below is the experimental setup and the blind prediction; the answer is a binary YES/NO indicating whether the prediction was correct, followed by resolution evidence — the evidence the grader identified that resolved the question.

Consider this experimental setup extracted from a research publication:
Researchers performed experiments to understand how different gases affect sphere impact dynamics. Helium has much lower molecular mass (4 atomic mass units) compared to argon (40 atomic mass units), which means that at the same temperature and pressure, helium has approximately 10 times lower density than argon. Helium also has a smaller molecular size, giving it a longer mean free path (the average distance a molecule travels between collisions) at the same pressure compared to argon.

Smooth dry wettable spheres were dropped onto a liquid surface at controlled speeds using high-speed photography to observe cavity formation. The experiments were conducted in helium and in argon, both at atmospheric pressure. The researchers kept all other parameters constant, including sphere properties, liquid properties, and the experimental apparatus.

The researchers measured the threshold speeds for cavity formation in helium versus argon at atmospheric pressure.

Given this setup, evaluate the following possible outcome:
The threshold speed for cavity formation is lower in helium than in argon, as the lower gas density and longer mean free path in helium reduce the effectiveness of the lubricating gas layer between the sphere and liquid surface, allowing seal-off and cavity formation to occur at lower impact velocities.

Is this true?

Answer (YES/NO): NO